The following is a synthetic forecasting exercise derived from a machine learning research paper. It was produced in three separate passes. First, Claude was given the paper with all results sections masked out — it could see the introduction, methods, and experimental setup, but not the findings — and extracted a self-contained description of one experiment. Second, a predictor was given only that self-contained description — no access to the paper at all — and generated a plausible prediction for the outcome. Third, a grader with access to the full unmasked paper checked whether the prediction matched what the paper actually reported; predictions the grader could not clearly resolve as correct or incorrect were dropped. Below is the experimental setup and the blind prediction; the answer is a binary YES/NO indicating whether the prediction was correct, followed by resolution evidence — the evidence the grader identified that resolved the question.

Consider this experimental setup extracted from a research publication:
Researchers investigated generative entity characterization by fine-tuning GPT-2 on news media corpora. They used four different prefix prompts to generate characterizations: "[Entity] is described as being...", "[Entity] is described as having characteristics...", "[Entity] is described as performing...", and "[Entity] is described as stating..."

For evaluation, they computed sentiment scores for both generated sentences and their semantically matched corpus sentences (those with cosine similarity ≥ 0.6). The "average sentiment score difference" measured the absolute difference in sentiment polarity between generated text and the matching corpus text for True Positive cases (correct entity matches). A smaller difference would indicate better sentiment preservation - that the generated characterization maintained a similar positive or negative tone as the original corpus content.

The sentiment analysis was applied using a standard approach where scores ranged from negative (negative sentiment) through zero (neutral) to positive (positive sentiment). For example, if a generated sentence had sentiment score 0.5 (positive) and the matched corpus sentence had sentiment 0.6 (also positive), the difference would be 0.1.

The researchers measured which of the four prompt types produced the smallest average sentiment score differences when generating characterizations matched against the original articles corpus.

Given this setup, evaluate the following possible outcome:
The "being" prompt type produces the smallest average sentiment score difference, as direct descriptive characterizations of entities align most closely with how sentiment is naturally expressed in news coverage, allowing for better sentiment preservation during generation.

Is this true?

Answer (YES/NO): NO